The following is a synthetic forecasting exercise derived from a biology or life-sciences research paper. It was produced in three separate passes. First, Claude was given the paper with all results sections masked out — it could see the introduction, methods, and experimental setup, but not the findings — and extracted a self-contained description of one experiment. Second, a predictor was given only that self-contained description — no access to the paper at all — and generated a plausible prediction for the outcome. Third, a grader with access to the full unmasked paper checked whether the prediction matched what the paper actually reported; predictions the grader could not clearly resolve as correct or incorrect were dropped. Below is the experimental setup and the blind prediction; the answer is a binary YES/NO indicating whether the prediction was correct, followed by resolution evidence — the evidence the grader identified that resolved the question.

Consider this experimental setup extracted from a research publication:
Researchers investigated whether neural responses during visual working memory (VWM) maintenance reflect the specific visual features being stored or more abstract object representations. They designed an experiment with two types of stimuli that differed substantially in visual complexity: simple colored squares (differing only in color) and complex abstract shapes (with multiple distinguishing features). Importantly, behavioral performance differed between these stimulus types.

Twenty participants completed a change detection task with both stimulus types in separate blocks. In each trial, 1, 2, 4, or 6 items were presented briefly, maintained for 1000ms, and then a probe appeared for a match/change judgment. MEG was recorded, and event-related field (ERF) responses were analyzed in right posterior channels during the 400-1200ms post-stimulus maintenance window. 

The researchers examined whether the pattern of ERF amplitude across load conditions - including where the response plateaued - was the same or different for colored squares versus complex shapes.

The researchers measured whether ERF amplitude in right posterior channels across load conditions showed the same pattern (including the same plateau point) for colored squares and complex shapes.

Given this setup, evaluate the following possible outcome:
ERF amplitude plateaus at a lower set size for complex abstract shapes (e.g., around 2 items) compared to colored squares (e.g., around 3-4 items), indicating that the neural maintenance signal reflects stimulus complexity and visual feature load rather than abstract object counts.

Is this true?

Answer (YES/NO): NO